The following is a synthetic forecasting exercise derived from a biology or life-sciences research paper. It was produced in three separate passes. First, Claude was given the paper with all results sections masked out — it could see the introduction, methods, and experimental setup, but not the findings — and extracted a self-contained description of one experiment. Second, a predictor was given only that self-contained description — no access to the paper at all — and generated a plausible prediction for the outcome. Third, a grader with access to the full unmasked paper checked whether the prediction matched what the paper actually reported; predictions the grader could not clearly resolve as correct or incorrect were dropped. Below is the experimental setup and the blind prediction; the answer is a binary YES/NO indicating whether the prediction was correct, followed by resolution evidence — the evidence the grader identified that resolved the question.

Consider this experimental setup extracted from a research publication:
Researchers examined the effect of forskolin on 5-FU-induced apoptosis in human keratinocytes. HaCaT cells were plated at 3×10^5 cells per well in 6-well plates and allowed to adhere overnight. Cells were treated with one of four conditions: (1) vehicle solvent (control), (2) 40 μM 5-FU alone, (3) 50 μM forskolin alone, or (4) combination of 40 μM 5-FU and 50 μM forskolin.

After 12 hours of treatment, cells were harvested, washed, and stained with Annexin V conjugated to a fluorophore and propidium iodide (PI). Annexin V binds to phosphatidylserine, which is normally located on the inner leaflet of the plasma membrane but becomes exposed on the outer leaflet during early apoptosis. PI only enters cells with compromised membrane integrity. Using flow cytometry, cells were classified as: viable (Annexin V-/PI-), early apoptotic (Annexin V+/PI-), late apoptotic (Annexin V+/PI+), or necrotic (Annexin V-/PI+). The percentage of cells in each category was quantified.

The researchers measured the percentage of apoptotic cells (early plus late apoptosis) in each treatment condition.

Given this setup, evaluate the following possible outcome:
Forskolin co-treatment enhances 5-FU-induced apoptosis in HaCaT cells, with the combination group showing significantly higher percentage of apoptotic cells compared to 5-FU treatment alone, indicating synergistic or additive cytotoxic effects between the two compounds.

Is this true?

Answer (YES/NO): NO